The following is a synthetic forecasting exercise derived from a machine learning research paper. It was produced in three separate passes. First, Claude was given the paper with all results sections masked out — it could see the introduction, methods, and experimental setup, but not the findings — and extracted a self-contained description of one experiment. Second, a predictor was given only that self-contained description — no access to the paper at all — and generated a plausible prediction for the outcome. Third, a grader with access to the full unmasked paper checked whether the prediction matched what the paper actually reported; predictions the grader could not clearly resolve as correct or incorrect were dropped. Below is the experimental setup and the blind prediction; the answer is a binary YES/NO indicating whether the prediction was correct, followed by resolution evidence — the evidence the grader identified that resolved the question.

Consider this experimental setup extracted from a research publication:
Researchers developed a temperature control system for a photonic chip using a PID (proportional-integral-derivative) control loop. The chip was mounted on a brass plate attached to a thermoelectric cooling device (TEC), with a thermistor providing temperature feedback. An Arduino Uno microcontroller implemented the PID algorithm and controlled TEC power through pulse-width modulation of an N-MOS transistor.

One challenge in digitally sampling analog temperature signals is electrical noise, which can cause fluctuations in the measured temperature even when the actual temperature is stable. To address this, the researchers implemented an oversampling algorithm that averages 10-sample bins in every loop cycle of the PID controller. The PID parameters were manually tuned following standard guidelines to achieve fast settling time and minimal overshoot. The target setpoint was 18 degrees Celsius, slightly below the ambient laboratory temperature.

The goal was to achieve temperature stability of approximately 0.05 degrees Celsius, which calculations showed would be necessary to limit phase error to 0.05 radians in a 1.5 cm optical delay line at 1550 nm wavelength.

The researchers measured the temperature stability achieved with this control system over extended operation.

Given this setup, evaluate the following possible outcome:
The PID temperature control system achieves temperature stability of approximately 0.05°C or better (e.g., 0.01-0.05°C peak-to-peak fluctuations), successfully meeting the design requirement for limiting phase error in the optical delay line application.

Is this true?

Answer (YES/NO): YES